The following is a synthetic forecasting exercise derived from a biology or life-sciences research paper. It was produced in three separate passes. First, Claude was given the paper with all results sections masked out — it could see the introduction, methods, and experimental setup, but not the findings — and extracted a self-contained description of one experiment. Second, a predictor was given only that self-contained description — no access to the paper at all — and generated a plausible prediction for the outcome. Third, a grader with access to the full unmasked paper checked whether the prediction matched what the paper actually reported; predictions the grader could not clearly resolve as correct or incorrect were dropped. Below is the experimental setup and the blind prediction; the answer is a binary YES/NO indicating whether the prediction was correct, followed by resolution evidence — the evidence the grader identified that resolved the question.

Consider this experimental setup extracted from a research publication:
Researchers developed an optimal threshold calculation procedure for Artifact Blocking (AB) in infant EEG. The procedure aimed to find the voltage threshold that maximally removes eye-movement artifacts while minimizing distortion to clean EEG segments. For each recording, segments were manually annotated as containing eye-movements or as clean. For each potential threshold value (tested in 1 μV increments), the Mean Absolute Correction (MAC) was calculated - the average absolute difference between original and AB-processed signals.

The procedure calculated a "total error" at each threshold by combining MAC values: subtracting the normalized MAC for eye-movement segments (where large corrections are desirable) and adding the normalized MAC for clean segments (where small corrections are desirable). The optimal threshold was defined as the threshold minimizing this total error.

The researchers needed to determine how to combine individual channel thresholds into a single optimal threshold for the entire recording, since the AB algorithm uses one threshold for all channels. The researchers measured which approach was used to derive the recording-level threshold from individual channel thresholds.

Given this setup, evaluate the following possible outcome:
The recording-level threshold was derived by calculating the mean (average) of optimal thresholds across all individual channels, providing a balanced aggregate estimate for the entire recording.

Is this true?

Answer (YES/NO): YES